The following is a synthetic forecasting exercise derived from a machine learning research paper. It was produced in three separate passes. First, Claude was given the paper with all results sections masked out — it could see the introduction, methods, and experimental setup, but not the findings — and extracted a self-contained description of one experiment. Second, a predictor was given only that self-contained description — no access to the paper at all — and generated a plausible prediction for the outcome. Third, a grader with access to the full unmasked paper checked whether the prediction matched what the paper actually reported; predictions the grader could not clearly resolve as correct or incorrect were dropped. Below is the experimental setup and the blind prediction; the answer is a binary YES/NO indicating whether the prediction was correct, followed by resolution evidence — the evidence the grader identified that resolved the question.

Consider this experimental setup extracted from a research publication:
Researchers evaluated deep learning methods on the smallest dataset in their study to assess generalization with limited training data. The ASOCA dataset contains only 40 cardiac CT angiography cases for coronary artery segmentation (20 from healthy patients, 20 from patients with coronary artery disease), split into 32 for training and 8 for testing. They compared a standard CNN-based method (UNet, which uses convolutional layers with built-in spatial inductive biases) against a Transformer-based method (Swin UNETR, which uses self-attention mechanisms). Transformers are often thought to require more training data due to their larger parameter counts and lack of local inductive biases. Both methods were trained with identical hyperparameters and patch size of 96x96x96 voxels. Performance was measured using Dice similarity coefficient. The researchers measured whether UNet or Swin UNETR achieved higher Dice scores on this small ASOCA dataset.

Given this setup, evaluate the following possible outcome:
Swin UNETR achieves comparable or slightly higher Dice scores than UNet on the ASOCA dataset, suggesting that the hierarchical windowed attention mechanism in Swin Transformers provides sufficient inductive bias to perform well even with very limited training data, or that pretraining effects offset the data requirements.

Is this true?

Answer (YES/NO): YES